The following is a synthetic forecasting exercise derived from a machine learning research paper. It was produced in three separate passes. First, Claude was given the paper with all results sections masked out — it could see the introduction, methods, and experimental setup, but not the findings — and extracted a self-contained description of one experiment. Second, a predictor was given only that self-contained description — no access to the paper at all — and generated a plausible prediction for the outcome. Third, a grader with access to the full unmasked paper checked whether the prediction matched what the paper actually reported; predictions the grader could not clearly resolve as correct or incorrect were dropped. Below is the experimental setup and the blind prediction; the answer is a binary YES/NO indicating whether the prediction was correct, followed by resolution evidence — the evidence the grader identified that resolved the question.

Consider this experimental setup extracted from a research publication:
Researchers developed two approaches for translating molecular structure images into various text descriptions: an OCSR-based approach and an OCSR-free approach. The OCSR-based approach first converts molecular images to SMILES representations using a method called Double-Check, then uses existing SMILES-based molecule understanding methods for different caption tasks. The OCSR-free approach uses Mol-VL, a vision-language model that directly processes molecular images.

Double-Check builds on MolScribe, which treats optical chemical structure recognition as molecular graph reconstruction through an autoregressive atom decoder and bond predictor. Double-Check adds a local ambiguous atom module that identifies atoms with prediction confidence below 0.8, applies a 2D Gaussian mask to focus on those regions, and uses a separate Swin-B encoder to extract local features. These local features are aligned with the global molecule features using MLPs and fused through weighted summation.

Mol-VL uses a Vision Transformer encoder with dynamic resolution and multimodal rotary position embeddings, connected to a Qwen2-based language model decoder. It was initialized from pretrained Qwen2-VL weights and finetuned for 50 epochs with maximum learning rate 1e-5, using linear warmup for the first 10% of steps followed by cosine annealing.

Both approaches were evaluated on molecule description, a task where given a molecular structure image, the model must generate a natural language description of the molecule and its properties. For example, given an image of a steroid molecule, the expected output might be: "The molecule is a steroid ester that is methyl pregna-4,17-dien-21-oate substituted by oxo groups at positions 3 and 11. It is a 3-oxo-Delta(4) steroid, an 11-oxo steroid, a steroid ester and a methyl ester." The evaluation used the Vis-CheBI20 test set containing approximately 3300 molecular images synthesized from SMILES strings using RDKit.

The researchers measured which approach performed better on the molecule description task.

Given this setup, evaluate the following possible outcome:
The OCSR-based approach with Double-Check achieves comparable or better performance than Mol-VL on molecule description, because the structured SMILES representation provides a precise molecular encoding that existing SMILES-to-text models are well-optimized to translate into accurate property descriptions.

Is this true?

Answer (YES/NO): NO